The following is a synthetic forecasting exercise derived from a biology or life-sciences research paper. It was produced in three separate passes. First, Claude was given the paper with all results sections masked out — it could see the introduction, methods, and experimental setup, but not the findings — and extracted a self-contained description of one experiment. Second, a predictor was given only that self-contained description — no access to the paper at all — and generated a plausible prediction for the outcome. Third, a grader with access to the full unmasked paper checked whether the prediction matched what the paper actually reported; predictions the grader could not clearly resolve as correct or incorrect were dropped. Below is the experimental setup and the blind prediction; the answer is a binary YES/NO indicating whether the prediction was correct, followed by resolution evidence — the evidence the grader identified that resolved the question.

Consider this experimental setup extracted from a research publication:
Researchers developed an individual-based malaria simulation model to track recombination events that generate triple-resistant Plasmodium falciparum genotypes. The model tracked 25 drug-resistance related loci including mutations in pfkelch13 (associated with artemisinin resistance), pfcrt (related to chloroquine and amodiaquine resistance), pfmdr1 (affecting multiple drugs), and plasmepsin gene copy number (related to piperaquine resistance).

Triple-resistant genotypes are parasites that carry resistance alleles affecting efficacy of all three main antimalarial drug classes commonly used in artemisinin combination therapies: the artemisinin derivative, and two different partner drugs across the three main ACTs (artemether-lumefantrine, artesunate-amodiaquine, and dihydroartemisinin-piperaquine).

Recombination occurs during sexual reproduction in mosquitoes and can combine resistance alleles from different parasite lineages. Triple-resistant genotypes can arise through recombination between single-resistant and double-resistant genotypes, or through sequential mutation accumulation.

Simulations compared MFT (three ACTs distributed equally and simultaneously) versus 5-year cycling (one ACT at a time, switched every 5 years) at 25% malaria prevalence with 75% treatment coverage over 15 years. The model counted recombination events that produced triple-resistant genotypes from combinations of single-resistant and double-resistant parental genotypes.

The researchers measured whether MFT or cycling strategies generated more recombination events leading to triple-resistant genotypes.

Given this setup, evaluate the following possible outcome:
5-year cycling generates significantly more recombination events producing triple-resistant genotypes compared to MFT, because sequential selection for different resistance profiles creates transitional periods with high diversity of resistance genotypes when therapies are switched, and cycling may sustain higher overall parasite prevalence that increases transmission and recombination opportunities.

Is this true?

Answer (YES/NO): YES